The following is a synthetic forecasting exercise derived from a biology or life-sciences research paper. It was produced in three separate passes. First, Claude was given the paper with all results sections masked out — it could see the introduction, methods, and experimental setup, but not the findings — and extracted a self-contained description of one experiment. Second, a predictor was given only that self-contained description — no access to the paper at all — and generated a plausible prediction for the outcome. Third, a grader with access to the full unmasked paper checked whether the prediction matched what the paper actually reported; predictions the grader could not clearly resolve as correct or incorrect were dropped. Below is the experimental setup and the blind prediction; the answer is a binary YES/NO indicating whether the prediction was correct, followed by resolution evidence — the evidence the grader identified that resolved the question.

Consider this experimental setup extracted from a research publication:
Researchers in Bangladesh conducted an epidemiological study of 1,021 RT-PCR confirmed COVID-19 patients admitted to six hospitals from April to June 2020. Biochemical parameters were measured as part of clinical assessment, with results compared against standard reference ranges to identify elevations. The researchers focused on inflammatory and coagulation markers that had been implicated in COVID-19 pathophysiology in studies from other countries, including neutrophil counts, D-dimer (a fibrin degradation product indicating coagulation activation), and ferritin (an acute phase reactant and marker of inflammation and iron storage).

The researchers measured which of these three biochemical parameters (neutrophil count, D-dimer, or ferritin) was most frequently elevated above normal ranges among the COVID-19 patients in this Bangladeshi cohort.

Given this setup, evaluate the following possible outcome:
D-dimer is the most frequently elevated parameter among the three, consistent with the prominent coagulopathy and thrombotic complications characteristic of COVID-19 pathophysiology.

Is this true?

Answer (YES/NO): NO